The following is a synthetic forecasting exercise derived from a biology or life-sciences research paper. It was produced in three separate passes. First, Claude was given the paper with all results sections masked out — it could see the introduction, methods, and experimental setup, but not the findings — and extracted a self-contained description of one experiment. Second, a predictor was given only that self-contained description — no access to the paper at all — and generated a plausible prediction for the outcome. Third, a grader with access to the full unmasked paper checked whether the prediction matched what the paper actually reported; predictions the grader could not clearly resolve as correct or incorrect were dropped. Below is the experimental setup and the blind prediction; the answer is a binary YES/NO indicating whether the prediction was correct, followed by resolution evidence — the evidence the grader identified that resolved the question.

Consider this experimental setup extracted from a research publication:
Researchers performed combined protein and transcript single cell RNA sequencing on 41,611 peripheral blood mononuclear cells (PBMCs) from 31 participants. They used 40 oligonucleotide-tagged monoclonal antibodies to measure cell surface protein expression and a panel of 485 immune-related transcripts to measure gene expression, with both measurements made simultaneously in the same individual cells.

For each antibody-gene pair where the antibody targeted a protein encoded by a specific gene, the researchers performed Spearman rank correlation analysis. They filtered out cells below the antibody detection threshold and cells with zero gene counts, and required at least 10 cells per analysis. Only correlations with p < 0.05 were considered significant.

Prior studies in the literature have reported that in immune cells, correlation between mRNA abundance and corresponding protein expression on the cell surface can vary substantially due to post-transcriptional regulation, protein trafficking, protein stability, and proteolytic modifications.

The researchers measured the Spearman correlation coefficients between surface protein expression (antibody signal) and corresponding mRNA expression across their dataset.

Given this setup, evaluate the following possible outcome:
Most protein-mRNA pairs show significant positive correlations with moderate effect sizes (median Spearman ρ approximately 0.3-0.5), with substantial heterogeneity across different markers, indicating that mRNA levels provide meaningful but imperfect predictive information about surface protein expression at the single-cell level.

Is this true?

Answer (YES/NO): NO